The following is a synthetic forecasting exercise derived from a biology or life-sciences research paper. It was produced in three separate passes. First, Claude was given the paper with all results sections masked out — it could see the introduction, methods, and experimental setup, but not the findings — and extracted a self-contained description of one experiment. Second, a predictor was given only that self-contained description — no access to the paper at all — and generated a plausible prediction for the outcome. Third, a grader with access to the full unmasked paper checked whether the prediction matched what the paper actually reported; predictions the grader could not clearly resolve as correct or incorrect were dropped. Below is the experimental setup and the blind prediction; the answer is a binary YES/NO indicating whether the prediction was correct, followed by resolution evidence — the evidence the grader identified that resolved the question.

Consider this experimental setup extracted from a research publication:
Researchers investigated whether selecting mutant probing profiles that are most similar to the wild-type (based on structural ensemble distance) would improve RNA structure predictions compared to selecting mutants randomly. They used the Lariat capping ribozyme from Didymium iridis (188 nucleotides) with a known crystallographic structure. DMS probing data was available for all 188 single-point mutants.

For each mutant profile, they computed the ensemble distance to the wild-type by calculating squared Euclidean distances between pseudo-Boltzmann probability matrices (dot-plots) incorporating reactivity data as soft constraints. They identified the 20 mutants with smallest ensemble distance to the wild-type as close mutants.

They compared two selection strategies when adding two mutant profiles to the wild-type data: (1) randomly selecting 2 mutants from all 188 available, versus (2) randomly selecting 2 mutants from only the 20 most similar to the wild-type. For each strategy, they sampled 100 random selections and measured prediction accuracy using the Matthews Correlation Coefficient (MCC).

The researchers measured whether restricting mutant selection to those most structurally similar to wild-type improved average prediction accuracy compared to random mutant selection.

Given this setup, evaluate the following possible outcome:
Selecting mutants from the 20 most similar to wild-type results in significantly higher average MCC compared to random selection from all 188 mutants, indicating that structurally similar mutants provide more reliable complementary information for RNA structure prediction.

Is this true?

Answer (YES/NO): NO